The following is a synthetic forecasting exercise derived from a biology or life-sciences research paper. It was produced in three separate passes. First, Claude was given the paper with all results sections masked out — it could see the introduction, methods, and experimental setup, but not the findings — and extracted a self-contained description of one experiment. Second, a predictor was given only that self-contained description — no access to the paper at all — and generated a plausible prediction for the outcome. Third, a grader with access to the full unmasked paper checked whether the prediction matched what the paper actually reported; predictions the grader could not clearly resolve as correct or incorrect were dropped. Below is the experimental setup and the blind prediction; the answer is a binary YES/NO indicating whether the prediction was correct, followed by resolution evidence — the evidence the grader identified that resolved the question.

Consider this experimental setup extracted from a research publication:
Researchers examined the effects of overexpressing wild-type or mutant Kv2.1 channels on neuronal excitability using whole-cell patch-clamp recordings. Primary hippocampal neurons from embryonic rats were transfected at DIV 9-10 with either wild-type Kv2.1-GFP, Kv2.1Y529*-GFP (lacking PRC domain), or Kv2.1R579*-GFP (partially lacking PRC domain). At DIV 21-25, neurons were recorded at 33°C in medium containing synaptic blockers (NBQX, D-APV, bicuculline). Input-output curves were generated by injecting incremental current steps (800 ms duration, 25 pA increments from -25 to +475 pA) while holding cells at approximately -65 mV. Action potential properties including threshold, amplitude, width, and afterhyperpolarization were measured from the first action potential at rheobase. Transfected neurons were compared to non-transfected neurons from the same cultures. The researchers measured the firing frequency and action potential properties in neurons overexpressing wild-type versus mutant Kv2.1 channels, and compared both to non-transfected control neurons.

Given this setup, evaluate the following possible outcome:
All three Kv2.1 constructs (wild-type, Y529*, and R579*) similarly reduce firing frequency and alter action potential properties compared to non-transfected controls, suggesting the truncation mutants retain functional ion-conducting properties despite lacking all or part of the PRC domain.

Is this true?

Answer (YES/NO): NO